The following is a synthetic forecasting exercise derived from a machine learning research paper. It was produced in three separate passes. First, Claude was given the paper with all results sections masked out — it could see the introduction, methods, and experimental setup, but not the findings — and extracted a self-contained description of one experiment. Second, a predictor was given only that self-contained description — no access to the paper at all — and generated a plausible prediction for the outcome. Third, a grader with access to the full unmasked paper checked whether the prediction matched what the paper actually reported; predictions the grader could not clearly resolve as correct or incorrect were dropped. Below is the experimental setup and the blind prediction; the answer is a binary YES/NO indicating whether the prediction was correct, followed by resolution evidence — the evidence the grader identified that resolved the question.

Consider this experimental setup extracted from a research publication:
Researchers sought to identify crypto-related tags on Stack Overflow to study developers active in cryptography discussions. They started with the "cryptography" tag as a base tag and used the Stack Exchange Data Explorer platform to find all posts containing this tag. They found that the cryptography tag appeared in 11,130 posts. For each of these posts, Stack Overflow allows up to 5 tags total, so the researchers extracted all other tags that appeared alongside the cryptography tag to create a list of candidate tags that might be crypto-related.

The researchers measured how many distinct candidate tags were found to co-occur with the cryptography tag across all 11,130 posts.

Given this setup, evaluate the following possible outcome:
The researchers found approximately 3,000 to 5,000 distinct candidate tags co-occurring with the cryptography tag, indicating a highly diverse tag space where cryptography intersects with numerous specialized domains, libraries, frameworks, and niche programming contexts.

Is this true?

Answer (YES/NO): NO